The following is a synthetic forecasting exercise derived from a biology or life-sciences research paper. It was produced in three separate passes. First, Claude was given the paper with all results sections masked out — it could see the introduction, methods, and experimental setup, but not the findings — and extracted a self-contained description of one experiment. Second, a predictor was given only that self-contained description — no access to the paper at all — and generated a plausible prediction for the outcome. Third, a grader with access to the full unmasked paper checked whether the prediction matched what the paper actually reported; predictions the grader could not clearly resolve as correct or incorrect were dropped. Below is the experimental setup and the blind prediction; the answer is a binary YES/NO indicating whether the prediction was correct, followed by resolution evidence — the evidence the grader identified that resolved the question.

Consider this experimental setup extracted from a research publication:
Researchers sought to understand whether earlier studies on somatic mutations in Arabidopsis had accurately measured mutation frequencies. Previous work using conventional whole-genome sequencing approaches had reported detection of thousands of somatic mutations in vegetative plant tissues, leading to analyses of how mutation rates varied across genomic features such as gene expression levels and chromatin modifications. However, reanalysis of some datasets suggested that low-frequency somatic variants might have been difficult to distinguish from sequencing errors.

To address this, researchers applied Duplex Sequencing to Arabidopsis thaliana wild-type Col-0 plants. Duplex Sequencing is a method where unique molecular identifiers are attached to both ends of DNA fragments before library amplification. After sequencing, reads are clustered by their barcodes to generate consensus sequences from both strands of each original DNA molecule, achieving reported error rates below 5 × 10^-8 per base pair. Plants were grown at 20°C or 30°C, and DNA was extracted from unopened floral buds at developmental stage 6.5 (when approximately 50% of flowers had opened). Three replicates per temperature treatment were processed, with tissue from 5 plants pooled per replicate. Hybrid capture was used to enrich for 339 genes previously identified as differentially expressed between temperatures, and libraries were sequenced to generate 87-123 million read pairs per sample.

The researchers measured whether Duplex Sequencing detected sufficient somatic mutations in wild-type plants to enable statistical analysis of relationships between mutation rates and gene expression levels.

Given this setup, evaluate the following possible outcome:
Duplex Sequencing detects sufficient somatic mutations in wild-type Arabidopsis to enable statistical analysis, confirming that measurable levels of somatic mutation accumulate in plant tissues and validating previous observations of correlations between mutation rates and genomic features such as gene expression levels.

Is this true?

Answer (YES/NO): NO